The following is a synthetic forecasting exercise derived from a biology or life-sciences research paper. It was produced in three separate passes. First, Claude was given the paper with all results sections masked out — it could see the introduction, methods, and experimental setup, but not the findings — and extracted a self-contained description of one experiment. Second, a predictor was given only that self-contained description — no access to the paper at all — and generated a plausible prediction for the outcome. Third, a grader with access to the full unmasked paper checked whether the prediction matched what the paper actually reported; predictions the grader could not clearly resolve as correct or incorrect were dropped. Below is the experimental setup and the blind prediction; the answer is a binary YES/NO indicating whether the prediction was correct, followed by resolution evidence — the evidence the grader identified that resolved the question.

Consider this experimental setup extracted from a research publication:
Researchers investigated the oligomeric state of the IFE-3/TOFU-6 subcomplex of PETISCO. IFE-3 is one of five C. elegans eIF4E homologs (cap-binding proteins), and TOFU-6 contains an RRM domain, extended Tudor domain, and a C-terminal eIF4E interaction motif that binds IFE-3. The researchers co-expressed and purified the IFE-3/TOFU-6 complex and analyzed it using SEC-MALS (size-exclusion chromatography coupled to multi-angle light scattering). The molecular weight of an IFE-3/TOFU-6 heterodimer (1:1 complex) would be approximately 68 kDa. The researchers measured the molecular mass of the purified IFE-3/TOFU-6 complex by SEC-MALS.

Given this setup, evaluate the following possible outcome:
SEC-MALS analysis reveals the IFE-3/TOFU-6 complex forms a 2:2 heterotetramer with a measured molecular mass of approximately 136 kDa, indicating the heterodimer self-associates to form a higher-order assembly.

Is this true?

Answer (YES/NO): NO